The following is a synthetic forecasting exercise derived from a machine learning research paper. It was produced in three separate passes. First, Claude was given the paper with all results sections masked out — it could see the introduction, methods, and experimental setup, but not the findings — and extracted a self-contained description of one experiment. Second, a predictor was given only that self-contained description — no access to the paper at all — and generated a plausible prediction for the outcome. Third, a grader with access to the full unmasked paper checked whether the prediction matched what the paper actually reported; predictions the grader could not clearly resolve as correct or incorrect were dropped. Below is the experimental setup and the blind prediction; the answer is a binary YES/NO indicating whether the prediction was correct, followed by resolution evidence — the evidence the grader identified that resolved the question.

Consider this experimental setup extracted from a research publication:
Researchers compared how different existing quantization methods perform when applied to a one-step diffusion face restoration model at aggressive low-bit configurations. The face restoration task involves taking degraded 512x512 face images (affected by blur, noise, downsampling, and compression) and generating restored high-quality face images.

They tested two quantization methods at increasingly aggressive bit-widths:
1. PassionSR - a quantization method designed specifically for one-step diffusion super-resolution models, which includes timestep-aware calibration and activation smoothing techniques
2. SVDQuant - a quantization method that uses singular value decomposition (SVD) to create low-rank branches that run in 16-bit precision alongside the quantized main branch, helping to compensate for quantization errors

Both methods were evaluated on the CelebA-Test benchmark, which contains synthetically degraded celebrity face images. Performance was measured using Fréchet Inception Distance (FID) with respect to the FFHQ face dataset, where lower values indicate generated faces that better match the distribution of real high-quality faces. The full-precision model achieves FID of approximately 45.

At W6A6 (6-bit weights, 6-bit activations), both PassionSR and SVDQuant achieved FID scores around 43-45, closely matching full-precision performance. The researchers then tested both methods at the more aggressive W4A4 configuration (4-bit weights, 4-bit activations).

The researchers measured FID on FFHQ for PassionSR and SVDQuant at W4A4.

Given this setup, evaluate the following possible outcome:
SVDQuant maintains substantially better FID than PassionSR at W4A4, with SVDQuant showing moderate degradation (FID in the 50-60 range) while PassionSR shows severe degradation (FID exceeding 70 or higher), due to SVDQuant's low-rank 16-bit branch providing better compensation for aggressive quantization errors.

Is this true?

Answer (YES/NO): NO